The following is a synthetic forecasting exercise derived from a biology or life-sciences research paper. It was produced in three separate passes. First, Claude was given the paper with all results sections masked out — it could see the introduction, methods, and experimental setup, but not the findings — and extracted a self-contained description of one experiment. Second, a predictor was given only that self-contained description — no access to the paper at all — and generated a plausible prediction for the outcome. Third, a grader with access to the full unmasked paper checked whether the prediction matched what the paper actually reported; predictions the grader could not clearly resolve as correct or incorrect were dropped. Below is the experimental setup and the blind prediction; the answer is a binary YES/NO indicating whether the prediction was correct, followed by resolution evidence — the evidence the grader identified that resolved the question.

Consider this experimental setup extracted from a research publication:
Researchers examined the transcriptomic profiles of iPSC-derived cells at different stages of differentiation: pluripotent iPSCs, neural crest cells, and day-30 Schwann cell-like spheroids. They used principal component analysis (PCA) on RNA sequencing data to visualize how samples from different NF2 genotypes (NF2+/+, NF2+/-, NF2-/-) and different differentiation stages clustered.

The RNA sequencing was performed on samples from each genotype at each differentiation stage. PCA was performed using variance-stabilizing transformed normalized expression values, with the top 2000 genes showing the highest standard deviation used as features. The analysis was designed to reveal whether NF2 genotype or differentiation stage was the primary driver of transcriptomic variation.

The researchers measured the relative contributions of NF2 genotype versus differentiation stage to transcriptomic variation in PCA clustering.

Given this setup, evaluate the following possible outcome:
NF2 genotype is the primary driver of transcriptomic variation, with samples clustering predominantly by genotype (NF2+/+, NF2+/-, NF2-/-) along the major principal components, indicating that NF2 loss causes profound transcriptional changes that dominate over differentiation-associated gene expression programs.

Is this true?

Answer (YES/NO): NO